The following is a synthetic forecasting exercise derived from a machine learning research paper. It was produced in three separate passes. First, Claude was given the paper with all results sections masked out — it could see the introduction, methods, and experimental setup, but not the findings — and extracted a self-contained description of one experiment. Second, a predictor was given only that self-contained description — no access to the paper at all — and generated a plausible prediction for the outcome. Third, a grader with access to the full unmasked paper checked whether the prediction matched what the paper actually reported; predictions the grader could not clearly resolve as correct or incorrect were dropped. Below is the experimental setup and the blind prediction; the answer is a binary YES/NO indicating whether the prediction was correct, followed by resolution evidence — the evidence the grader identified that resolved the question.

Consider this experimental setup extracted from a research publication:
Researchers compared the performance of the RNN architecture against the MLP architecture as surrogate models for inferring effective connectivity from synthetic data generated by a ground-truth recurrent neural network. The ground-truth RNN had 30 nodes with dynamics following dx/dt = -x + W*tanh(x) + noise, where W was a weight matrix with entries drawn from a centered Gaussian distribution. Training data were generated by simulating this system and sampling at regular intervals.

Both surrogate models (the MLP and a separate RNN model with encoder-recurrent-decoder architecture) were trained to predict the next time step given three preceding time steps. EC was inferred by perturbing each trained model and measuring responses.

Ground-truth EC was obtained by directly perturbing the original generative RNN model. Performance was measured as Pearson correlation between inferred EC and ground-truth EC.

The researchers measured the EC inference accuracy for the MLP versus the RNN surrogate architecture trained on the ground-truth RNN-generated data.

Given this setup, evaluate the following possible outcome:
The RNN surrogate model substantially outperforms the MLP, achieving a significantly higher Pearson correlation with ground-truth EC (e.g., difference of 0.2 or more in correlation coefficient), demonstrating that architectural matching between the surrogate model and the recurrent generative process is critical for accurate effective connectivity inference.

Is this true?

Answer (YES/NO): NO